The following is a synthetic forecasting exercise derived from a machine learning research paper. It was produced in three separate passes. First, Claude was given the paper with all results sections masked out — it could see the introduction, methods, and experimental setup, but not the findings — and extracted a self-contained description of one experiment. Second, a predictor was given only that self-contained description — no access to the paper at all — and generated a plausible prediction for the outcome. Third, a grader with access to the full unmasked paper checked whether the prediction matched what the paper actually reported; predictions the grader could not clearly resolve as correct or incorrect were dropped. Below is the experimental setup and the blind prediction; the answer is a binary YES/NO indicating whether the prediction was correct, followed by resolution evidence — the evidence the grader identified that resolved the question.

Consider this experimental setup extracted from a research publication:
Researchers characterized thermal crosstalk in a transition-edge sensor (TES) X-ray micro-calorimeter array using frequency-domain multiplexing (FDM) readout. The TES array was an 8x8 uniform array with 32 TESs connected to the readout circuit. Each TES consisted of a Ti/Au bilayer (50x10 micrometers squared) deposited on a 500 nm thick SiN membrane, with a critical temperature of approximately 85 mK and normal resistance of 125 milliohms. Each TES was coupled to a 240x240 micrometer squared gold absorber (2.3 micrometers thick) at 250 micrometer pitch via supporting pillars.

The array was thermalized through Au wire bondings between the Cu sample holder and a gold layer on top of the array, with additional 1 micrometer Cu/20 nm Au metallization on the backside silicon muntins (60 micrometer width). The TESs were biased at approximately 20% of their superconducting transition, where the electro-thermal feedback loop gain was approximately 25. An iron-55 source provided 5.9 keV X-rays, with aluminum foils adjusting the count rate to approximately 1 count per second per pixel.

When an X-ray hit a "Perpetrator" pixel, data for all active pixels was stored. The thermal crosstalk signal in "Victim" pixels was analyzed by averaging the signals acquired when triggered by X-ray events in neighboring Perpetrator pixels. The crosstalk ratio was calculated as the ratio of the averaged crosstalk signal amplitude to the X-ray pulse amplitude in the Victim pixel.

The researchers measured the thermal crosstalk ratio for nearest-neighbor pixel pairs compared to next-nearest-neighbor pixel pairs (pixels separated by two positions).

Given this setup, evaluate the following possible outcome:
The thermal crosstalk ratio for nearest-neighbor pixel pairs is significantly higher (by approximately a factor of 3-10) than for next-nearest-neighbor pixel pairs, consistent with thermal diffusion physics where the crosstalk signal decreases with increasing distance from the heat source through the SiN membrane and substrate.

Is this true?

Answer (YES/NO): YES